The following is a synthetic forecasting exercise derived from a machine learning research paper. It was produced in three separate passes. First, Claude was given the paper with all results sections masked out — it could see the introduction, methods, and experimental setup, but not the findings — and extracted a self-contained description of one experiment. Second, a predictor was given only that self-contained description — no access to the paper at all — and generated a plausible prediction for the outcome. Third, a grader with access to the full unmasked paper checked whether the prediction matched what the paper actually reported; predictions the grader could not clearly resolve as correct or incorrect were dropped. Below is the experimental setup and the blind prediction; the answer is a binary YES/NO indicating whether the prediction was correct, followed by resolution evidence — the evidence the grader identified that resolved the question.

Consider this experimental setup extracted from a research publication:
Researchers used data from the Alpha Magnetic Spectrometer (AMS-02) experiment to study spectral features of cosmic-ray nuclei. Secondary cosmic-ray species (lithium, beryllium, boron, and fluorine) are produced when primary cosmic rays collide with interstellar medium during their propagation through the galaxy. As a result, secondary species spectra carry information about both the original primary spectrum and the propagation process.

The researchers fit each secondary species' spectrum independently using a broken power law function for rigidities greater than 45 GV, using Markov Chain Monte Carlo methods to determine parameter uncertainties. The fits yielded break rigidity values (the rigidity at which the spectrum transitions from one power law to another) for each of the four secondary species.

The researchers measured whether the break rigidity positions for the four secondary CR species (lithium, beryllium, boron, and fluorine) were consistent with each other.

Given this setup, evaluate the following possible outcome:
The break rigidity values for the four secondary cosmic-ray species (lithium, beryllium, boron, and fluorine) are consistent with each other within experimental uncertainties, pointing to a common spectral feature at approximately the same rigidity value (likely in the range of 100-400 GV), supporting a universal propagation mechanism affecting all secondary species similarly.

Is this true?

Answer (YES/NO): YES